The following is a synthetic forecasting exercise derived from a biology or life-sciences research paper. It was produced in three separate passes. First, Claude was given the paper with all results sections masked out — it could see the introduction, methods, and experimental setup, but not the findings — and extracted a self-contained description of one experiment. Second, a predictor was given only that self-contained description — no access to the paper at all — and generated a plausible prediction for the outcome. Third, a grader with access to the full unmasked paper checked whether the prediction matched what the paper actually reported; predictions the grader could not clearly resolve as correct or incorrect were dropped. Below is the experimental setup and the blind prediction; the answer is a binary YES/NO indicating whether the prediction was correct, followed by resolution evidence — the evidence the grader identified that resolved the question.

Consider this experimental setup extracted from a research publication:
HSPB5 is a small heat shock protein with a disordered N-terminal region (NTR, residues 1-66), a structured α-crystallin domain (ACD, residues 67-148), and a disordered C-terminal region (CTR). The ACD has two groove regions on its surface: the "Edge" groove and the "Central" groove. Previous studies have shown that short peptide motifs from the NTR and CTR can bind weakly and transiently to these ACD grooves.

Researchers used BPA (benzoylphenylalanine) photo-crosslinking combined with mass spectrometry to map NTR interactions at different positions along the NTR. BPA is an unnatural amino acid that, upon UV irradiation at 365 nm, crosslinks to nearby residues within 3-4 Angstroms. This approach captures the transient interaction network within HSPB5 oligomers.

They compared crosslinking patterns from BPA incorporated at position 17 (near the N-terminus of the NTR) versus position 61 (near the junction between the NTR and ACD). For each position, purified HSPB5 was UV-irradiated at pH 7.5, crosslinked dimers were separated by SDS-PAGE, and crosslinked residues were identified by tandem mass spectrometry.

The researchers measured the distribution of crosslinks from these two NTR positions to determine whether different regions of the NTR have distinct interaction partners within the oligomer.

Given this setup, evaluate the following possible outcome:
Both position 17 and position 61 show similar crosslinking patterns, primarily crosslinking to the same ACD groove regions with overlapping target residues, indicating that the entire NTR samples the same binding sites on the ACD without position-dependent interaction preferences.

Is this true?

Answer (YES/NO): NO